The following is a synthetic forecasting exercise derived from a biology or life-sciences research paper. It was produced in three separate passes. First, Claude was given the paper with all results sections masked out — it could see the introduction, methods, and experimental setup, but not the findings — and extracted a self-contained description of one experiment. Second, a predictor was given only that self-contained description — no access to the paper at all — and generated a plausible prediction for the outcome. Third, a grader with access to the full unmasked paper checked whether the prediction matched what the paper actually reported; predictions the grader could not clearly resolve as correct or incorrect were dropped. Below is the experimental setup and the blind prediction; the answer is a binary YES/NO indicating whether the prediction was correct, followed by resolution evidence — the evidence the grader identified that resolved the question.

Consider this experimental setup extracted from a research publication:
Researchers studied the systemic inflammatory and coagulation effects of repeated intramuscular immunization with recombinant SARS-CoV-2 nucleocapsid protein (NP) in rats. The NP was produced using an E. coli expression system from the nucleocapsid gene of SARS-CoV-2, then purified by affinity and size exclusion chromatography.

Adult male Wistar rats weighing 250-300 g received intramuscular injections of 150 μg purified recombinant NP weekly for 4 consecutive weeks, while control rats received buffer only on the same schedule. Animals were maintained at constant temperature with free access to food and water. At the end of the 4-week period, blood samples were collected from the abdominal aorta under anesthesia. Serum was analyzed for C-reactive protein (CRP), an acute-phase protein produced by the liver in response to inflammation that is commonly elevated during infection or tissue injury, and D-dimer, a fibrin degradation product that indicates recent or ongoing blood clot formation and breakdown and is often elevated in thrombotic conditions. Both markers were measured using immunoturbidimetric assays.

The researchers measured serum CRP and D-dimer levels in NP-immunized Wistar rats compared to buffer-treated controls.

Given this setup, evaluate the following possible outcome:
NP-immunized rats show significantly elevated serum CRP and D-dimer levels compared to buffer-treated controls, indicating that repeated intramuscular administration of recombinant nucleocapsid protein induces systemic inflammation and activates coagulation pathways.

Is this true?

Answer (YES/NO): NO